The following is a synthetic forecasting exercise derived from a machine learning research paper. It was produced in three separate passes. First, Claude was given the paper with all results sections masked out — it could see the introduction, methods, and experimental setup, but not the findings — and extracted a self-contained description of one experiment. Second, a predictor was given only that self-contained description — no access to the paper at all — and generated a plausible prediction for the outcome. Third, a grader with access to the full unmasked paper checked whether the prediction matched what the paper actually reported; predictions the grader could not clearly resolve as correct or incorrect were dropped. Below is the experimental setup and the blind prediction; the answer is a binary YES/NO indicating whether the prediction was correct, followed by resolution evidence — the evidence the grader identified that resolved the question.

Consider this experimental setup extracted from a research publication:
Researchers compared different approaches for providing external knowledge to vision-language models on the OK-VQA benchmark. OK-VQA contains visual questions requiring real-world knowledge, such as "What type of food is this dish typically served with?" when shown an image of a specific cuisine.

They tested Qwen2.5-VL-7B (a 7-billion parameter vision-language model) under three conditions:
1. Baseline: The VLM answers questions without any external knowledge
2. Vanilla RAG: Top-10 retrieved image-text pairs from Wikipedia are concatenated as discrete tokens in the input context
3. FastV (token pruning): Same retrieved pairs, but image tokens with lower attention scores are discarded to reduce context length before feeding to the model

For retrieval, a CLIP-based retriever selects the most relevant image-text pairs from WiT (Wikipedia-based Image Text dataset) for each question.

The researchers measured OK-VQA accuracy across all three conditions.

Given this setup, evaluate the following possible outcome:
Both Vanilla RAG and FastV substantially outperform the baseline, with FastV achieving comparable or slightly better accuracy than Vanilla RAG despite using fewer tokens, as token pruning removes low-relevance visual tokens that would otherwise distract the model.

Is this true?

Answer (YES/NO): NO